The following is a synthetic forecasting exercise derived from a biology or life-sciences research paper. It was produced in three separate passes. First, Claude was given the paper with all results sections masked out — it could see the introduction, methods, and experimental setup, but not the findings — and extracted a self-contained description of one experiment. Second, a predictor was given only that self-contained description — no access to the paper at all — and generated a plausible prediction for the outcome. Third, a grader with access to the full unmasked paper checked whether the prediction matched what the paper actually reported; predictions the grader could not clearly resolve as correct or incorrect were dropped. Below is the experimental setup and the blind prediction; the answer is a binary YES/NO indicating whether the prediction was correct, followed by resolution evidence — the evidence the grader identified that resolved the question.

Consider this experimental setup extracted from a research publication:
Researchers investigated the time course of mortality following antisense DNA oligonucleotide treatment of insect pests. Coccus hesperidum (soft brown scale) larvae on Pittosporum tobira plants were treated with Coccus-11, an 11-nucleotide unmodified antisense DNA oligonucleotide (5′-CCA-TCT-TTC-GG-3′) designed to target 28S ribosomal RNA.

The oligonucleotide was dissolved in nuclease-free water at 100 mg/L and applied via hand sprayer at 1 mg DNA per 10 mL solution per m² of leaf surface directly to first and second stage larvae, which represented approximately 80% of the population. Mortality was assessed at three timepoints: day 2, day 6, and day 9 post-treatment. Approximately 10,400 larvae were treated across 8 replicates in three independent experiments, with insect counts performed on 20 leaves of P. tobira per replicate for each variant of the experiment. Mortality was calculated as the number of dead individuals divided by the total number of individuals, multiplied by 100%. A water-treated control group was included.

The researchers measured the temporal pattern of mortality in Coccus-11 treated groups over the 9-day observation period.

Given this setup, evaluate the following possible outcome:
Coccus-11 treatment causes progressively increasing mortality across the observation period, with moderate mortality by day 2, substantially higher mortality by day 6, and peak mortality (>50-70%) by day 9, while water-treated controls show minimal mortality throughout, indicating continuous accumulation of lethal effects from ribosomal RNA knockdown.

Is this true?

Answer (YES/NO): YES